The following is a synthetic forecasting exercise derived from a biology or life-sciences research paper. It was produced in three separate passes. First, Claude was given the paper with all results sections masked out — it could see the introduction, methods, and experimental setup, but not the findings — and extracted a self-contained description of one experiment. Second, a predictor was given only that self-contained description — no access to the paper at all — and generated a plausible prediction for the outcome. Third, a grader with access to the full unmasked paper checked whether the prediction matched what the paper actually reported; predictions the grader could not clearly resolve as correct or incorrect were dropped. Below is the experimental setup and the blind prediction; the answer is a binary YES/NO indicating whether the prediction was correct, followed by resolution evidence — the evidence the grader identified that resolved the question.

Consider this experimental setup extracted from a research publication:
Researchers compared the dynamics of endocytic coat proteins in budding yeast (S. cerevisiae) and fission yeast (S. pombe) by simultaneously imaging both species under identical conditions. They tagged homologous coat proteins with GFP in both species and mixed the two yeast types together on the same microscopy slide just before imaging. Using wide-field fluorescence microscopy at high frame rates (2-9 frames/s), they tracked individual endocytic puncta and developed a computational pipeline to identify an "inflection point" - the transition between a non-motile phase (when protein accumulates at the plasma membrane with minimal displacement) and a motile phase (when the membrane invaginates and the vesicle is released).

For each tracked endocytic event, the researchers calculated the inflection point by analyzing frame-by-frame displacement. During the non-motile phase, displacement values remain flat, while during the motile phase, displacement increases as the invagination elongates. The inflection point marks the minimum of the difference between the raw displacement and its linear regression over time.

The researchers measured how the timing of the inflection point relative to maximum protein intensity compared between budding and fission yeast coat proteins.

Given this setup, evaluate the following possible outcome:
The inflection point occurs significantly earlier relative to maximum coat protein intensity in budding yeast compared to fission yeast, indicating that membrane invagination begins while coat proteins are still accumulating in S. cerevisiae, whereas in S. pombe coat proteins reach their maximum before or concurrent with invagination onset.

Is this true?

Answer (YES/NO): NO